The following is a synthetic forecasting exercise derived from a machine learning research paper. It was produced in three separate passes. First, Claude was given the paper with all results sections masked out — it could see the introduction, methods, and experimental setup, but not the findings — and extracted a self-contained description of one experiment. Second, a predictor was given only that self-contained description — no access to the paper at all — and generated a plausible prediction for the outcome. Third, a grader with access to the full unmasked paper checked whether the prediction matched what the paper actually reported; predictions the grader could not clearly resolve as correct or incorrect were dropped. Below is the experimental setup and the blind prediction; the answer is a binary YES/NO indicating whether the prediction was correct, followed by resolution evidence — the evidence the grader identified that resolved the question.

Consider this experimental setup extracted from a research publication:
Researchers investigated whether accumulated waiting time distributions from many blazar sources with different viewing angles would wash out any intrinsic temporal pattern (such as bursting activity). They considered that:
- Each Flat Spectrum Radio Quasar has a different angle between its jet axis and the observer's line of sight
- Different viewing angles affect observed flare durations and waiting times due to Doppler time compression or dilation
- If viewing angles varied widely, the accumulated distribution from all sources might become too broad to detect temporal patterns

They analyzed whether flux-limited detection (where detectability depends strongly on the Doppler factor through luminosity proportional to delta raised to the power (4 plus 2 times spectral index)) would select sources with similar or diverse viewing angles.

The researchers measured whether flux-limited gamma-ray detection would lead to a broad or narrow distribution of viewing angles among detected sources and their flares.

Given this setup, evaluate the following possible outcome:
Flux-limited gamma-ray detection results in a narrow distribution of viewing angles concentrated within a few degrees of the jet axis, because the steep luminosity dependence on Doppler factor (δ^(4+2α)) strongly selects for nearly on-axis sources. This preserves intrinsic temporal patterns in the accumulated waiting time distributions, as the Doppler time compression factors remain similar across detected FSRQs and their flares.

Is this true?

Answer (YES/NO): YES